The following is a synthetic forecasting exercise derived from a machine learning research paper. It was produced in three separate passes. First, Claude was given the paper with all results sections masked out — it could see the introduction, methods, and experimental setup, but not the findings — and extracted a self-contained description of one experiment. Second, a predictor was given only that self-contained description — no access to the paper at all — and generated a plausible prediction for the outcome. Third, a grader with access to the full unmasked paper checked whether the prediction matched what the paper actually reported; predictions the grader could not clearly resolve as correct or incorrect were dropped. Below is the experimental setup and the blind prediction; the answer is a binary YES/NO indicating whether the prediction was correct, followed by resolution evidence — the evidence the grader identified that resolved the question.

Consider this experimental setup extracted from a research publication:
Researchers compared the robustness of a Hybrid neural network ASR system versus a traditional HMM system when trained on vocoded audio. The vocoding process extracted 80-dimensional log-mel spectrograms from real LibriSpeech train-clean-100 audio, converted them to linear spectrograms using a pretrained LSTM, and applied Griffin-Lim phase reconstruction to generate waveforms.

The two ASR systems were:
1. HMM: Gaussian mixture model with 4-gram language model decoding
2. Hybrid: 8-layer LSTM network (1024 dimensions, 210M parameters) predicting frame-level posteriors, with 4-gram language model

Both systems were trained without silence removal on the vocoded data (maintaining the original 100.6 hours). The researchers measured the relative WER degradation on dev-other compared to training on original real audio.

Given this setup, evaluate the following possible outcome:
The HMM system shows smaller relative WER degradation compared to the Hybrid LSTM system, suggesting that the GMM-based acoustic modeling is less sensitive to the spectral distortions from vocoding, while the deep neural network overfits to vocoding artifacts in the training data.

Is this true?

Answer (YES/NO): NO